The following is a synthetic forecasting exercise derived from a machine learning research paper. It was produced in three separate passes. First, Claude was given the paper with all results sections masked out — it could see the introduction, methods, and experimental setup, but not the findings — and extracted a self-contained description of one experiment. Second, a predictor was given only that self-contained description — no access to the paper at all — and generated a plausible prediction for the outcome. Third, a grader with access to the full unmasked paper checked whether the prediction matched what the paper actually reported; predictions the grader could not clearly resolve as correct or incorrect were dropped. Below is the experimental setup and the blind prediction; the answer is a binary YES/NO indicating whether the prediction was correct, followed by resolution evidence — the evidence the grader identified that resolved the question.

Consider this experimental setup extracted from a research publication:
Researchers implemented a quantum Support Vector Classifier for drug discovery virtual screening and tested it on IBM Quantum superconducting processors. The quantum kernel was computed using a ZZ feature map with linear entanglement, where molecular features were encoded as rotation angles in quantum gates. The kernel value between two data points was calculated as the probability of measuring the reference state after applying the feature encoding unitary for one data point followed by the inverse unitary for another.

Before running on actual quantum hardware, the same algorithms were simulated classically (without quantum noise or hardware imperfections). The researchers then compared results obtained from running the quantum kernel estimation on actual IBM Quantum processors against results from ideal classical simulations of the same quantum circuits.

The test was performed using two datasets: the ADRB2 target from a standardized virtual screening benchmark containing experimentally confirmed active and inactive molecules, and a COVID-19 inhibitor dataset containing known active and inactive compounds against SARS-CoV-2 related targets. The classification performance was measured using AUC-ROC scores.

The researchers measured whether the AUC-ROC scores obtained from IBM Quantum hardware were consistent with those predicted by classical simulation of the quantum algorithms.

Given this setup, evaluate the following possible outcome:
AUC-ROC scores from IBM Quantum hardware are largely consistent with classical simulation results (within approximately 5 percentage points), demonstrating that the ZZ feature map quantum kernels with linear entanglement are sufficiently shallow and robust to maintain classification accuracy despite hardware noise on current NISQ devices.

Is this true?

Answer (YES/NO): YES